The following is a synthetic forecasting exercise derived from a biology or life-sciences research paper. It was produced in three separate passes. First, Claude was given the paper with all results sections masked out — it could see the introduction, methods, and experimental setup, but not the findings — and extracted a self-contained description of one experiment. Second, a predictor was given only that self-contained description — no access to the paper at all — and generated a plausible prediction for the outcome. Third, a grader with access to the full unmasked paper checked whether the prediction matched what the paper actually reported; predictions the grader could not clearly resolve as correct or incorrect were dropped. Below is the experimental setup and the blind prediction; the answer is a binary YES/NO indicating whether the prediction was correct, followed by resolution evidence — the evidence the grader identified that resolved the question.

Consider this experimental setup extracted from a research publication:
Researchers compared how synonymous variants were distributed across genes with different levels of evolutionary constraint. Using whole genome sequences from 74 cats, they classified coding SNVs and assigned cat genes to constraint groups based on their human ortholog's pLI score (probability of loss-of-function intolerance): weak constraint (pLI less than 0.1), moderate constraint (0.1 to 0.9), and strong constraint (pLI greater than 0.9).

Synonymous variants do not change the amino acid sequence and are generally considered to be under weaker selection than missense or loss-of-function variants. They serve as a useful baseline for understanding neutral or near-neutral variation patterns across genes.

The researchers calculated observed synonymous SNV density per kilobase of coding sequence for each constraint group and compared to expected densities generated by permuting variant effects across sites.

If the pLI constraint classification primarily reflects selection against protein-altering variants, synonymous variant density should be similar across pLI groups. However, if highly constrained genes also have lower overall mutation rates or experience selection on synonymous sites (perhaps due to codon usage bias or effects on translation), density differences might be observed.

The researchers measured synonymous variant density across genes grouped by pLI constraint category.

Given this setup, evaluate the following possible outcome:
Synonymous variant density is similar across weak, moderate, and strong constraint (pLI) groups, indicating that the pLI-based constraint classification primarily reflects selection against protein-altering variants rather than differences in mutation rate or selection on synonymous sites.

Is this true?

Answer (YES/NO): NO